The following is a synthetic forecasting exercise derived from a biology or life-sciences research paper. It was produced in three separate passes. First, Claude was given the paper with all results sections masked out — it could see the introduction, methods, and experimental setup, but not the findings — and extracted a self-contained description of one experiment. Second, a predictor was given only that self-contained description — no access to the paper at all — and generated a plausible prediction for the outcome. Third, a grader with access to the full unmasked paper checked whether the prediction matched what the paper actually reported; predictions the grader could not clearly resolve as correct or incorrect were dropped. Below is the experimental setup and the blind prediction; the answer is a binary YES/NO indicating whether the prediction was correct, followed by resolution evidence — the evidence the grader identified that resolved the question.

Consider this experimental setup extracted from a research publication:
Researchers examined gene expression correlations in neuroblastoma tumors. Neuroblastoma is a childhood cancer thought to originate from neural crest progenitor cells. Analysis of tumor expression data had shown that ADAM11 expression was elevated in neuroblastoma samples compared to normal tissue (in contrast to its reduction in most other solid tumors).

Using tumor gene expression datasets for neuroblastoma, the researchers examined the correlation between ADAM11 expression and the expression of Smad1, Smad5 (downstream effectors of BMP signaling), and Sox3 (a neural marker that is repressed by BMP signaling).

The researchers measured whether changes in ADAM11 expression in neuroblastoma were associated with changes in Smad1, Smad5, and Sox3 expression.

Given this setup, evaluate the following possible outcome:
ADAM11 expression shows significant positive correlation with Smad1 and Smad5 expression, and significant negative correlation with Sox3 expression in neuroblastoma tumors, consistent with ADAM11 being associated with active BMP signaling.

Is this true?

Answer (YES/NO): YES